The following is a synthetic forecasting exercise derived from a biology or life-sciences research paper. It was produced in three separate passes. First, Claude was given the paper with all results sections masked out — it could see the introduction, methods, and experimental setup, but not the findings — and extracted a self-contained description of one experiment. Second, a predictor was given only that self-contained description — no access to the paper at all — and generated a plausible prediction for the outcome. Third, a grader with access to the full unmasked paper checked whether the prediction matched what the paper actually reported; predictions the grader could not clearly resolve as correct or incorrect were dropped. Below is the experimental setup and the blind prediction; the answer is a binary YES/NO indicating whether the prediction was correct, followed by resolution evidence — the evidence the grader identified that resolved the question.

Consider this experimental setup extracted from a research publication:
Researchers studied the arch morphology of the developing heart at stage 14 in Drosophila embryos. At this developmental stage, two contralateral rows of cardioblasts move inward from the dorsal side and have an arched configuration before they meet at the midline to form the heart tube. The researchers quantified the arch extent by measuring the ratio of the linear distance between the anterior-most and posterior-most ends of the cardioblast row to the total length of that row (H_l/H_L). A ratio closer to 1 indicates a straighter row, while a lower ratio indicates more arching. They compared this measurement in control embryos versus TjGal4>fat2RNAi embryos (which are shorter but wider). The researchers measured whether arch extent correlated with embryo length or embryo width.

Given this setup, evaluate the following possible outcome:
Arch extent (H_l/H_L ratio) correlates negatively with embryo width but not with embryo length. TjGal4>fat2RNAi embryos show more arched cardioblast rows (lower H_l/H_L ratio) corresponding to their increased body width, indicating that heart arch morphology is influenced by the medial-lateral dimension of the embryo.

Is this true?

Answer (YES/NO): NO